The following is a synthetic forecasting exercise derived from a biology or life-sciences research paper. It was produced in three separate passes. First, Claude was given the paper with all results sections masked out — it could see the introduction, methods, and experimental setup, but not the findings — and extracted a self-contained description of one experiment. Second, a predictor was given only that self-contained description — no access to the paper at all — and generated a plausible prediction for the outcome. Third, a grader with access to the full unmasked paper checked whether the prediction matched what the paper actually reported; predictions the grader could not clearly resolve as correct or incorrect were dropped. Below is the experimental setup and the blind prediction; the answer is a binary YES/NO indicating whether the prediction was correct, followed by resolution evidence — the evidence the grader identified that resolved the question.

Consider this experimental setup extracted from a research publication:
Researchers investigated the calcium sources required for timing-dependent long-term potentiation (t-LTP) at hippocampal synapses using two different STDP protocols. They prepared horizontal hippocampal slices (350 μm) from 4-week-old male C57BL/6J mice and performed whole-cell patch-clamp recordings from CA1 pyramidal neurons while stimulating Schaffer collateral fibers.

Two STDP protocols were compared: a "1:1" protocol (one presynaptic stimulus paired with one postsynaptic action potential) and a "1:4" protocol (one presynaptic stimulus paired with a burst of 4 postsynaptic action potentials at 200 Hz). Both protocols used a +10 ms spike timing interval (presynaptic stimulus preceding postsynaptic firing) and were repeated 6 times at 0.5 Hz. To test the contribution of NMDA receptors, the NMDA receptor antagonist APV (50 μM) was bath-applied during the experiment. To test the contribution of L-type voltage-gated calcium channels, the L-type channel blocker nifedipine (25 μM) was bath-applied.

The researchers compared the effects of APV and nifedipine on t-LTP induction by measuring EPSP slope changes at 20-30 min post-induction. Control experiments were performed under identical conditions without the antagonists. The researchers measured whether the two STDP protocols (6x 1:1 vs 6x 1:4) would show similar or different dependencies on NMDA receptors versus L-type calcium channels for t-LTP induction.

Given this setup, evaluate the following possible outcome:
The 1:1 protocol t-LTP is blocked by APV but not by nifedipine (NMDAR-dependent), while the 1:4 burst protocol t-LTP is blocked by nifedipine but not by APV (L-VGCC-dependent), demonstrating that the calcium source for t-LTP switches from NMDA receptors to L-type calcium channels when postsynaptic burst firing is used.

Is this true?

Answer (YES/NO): NO